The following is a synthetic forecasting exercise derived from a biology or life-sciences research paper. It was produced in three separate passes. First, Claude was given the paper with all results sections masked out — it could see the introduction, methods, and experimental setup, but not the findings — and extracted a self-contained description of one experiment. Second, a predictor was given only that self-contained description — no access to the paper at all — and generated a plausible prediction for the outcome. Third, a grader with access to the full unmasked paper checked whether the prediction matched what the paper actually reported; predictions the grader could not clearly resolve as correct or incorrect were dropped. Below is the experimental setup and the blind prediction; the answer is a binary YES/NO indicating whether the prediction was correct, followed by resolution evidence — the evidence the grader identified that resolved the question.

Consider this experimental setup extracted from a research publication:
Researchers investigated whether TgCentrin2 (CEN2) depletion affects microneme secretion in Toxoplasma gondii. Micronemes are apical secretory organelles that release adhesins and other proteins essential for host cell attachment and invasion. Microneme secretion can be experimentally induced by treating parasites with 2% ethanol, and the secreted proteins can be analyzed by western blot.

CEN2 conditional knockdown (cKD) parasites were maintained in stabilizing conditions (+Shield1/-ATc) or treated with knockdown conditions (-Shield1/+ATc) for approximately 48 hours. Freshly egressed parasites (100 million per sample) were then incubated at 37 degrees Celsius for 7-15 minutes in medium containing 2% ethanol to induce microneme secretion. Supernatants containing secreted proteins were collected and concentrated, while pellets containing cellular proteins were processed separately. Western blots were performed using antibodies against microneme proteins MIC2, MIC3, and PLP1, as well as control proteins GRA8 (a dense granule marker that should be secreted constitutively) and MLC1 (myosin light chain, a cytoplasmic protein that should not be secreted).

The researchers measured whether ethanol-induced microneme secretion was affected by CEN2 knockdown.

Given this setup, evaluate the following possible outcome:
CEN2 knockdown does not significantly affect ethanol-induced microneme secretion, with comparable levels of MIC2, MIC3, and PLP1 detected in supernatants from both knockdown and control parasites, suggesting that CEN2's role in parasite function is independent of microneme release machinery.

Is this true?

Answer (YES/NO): NO